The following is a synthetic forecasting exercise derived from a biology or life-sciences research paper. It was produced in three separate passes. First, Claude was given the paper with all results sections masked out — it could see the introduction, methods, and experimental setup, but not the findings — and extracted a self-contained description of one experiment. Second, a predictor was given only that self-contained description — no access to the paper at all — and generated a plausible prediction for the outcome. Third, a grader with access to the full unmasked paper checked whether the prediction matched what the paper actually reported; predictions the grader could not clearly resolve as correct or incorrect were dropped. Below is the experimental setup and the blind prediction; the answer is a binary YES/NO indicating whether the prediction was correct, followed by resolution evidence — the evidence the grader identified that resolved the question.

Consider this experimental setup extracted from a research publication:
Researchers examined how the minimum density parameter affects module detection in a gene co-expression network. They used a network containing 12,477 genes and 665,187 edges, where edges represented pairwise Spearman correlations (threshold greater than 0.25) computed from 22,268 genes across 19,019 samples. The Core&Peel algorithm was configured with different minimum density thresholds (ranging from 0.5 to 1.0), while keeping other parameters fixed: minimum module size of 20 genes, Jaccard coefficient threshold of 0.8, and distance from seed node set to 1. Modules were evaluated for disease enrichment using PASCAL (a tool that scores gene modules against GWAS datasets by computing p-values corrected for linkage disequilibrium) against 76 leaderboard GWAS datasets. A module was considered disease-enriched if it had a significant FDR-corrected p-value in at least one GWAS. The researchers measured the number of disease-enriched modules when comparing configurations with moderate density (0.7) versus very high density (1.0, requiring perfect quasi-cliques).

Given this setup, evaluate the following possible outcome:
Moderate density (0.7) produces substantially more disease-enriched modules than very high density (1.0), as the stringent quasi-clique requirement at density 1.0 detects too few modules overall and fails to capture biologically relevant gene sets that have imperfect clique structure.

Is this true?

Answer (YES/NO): YES